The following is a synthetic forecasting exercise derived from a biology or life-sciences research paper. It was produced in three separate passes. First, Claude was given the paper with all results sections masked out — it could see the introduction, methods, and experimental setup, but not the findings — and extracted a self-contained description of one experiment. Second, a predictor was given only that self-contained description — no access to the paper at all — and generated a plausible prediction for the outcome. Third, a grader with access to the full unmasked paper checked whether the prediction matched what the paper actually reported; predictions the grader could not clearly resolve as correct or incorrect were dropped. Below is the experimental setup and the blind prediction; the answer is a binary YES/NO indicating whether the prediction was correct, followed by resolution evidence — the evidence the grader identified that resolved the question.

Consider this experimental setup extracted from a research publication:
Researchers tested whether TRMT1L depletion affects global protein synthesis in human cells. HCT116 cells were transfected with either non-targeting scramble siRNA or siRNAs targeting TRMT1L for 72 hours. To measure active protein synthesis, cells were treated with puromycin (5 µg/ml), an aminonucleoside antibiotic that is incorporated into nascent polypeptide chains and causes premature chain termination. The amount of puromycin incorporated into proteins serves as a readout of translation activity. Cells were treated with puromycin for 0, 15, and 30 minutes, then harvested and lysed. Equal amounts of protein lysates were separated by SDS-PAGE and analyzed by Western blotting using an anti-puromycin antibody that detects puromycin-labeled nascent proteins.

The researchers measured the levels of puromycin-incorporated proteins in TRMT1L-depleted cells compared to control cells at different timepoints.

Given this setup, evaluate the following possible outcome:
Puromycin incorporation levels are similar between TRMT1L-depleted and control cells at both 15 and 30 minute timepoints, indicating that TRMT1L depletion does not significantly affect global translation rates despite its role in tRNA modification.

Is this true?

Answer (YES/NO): NO